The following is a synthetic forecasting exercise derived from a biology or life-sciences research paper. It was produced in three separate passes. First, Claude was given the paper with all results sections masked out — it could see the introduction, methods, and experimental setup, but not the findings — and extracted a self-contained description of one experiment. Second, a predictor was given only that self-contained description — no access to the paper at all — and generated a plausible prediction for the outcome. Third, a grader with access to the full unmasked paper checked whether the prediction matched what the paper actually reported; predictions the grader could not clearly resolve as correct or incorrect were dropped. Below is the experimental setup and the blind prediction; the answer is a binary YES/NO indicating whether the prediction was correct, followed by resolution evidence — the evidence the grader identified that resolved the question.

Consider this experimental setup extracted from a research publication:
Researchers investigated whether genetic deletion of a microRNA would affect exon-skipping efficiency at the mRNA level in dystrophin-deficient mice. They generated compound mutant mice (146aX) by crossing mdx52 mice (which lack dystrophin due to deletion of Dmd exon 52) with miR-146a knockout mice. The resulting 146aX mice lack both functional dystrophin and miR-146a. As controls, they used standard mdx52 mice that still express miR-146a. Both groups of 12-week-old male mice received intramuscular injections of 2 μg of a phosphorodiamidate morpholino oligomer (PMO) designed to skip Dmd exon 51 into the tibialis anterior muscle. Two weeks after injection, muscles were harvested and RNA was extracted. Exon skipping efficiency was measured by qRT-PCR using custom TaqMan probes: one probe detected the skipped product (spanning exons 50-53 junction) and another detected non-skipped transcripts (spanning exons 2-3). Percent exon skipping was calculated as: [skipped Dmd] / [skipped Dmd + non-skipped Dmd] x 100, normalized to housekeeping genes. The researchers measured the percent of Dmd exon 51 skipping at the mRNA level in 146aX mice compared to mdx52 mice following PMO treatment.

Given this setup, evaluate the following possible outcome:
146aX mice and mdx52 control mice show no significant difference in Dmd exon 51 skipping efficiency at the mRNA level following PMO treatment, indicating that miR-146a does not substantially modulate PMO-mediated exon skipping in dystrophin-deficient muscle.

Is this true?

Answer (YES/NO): YES